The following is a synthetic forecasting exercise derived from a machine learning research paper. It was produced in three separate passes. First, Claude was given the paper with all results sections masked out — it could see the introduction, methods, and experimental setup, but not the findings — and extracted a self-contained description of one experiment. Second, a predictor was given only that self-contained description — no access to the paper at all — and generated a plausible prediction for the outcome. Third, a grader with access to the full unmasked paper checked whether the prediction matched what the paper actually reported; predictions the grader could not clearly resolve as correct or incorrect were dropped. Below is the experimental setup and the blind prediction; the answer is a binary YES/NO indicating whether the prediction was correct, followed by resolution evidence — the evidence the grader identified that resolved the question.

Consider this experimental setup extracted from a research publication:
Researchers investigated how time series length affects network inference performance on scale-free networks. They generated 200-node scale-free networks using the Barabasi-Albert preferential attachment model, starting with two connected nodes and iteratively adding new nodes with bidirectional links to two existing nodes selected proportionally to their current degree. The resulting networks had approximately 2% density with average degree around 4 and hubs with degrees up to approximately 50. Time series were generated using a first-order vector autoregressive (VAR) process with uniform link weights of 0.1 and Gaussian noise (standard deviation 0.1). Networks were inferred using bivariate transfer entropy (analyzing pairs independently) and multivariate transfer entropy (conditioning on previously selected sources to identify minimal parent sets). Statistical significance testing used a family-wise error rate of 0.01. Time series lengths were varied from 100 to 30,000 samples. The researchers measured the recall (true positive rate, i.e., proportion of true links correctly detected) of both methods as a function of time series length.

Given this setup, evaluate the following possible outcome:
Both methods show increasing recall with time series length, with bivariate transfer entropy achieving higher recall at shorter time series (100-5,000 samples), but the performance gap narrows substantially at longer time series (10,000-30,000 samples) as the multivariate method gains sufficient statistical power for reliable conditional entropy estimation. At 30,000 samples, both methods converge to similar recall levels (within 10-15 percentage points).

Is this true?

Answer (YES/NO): NO